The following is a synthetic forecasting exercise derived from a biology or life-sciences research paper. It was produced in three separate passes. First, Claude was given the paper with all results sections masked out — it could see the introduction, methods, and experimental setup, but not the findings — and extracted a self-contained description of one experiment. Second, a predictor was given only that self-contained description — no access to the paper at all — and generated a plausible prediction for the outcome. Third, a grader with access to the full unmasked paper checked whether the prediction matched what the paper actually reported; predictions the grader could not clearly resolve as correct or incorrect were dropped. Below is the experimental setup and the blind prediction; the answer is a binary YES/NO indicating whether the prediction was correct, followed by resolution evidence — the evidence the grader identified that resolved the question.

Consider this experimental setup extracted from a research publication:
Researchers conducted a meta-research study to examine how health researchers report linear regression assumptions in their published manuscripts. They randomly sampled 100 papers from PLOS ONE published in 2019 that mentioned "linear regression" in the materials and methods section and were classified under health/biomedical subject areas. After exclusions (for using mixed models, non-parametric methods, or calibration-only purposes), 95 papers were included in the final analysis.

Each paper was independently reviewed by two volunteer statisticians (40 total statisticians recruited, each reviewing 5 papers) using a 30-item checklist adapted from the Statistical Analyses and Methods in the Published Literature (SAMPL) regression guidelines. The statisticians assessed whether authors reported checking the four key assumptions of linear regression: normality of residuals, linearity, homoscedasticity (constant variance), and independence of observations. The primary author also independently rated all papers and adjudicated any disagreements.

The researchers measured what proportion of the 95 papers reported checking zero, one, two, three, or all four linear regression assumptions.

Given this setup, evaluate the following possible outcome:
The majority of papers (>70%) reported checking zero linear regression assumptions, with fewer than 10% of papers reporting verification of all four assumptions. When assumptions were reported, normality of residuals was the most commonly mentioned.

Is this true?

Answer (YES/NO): NO